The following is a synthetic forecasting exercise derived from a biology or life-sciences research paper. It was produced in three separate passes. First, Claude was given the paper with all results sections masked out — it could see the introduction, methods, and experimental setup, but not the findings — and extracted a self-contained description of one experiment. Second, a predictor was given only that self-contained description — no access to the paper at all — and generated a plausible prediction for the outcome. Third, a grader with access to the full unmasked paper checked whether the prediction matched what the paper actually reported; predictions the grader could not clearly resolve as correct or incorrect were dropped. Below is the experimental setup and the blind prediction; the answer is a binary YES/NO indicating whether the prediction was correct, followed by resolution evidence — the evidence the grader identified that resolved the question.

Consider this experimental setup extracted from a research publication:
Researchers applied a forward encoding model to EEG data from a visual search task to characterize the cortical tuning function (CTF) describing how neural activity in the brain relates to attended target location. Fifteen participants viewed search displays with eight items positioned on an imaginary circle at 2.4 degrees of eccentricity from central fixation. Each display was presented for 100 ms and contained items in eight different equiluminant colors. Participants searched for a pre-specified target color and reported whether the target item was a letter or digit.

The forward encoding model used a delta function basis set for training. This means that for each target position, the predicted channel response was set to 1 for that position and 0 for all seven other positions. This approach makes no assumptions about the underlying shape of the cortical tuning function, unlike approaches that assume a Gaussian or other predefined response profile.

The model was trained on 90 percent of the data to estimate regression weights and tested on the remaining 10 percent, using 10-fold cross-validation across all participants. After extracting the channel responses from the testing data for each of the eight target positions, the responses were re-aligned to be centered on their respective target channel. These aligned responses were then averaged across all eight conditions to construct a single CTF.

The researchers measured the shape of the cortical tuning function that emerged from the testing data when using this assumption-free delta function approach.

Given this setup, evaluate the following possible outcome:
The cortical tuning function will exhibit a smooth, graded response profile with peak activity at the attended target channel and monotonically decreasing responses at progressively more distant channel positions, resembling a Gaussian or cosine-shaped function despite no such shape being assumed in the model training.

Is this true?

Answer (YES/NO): YES